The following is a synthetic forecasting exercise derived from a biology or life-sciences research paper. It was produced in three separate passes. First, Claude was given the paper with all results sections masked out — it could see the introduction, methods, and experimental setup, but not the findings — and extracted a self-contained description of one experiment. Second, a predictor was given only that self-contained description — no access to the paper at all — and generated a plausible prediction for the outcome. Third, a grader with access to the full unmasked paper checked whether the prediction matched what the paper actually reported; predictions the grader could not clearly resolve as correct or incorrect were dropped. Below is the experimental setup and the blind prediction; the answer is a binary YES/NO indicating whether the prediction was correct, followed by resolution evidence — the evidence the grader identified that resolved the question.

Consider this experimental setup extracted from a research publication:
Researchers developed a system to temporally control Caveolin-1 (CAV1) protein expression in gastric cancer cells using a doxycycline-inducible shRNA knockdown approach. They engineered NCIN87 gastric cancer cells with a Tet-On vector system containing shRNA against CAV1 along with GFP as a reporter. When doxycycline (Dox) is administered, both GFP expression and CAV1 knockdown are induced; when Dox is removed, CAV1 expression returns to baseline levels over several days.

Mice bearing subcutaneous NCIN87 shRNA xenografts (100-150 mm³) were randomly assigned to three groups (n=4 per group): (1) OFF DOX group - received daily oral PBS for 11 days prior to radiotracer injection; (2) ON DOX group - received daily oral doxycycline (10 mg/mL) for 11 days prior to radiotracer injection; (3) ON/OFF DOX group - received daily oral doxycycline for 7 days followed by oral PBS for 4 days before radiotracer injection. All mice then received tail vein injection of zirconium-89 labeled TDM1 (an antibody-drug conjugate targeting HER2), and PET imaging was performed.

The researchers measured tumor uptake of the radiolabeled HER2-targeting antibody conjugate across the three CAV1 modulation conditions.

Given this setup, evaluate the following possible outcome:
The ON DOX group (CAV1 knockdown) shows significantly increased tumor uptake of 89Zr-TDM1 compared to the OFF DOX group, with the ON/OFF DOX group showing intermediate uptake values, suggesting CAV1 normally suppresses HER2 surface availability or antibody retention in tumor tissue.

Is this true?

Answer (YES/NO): NO